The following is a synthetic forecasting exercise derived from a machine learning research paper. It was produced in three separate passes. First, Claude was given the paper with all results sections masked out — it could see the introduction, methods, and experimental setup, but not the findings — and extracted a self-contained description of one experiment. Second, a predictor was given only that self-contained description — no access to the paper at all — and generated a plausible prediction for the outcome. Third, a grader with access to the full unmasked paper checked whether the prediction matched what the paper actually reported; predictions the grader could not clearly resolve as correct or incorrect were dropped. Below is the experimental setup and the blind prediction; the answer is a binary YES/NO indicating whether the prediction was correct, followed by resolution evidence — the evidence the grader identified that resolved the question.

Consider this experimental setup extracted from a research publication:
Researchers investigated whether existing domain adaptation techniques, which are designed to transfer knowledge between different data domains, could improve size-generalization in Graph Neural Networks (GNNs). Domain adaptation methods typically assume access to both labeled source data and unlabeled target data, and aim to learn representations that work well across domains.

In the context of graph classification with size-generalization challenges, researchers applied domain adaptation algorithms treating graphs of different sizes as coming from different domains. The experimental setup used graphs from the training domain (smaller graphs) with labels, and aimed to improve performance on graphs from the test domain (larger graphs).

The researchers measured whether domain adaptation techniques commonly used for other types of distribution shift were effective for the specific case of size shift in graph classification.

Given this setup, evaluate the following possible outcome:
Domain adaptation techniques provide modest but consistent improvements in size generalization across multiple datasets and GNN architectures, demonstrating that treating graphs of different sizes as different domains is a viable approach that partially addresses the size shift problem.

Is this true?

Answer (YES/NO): NO